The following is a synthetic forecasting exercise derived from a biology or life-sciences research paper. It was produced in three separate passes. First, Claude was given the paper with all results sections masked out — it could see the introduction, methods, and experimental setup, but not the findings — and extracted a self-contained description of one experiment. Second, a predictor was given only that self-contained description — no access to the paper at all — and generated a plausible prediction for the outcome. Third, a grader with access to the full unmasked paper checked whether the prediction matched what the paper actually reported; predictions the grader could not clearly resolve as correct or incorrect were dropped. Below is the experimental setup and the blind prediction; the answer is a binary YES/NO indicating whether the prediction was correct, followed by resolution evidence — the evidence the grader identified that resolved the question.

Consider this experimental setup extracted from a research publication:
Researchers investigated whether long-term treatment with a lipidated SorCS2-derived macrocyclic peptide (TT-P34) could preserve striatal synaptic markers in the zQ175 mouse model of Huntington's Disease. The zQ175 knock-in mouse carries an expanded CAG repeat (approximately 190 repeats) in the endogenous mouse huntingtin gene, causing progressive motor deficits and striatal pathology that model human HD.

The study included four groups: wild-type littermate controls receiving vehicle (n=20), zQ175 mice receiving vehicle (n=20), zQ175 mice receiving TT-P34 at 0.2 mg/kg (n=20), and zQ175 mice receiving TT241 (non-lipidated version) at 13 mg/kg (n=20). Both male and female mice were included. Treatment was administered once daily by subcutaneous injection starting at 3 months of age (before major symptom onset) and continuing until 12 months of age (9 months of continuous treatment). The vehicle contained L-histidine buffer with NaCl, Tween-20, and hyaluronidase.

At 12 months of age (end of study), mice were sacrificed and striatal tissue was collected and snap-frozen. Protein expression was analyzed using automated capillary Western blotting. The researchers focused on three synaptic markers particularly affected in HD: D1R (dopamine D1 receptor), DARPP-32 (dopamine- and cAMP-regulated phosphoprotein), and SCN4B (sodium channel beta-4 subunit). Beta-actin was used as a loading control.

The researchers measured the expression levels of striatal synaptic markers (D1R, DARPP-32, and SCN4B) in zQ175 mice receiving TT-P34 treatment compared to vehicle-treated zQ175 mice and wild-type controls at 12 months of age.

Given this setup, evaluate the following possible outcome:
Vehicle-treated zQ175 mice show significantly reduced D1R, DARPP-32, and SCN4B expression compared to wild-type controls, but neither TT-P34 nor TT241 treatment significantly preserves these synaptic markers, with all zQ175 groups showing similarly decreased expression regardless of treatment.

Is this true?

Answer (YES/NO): NO